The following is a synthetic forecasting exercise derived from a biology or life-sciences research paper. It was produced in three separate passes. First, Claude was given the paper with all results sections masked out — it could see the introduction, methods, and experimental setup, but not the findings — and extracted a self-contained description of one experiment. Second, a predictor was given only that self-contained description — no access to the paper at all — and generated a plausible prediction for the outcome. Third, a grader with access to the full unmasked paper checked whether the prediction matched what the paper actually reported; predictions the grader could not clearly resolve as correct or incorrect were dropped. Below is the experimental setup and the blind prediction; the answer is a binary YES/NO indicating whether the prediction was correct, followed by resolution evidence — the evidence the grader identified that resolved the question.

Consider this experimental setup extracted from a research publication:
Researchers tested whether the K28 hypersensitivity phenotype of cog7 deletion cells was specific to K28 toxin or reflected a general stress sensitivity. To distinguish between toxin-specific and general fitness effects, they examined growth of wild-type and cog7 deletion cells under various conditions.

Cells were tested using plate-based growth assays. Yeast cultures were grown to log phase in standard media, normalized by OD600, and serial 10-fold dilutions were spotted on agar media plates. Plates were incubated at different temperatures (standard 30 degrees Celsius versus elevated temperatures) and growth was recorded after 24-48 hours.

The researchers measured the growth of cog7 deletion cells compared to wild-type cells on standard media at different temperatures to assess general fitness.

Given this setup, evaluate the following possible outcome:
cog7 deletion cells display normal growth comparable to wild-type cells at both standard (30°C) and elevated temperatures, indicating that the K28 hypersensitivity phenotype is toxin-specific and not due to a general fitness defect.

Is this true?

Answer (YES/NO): NO